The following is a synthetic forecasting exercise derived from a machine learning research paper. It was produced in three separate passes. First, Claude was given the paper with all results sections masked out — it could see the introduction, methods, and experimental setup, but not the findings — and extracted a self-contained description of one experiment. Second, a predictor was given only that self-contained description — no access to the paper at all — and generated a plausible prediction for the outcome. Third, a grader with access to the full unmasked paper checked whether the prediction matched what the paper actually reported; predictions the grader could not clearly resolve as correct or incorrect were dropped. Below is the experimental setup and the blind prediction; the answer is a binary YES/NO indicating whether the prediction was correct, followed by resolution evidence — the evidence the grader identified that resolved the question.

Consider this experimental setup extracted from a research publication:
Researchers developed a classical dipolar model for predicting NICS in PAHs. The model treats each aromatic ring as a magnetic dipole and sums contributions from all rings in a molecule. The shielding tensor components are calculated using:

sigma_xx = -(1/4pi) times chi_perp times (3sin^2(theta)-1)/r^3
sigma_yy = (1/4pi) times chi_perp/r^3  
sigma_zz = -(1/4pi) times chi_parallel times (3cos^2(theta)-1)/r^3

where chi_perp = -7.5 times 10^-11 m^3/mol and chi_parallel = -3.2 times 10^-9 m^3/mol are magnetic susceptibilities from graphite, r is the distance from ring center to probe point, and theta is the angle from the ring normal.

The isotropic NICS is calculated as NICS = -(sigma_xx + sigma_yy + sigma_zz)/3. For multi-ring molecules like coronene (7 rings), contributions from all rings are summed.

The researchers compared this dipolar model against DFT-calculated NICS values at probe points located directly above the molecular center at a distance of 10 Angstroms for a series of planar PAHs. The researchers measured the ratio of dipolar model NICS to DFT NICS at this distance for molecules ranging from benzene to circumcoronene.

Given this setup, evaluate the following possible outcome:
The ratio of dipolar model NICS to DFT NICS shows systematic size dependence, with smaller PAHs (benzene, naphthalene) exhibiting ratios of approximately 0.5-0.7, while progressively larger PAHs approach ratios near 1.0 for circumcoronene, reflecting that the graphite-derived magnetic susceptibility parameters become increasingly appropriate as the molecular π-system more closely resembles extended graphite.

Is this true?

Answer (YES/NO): NO